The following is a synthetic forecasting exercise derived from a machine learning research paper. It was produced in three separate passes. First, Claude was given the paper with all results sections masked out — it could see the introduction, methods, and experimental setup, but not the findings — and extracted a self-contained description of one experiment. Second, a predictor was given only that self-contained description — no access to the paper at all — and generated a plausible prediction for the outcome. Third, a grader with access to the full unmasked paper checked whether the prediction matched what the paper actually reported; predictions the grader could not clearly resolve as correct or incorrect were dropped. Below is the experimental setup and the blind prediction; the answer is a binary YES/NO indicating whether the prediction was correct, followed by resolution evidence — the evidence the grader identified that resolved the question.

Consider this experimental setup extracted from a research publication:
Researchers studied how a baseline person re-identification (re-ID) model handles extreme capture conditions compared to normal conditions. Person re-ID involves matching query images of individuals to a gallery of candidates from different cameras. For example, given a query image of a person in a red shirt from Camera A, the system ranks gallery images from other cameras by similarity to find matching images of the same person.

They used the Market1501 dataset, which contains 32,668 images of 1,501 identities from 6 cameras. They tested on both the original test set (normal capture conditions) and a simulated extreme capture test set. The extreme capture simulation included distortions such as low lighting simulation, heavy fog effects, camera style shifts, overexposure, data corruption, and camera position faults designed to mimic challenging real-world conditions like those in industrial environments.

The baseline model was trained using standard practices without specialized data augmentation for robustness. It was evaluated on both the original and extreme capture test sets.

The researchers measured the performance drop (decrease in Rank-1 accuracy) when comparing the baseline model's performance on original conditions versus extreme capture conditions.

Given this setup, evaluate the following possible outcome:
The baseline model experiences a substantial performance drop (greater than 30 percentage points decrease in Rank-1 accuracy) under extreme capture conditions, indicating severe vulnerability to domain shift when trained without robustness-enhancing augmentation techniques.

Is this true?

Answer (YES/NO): NO